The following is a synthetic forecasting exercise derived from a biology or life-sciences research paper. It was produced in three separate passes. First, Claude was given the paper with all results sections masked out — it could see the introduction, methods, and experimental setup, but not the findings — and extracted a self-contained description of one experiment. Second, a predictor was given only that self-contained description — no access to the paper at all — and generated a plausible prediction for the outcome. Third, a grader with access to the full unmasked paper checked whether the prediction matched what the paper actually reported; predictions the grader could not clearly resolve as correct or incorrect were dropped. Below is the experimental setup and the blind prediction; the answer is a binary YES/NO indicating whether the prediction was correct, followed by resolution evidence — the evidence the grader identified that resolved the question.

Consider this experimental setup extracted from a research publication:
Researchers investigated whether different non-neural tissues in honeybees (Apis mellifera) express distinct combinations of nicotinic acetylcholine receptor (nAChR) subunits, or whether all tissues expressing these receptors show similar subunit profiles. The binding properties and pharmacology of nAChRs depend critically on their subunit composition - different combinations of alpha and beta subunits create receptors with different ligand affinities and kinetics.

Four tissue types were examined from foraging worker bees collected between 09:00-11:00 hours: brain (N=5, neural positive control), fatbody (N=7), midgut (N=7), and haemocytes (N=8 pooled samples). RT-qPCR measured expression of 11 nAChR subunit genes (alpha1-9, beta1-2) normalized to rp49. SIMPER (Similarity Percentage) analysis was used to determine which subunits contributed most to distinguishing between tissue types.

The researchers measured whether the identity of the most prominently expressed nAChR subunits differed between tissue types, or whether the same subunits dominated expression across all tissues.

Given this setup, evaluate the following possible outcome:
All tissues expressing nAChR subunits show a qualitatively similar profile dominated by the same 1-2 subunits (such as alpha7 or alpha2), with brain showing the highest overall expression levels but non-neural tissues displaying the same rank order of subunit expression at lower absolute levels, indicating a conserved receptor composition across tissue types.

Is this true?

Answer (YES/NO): NO